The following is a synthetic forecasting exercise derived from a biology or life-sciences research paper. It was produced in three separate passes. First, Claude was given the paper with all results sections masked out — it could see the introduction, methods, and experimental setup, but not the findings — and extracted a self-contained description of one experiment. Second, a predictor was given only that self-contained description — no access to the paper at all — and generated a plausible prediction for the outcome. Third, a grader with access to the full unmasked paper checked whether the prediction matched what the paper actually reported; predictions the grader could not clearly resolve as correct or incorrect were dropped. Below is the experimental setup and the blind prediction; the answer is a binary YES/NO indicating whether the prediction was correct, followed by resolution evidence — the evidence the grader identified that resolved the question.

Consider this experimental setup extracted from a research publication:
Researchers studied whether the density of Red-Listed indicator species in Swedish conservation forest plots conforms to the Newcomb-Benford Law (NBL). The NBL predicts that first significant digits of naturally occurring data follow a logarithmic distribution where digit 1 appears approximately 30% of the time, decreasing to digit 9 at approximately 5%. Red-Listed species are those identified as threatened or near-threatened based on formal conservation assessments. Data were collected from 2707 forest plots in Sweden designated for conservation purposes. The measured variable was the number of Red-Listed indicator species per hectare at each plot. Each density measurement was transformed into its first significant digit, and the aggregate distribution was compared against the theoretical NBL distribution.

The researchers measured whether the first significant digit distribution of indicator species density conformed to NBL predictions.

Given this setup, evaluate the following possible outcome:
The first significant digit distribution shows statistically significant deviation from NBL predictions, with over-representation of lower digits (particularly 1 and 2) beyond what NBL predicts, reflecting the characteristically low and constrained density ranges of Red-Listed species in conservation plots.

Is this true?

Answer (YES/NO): NO